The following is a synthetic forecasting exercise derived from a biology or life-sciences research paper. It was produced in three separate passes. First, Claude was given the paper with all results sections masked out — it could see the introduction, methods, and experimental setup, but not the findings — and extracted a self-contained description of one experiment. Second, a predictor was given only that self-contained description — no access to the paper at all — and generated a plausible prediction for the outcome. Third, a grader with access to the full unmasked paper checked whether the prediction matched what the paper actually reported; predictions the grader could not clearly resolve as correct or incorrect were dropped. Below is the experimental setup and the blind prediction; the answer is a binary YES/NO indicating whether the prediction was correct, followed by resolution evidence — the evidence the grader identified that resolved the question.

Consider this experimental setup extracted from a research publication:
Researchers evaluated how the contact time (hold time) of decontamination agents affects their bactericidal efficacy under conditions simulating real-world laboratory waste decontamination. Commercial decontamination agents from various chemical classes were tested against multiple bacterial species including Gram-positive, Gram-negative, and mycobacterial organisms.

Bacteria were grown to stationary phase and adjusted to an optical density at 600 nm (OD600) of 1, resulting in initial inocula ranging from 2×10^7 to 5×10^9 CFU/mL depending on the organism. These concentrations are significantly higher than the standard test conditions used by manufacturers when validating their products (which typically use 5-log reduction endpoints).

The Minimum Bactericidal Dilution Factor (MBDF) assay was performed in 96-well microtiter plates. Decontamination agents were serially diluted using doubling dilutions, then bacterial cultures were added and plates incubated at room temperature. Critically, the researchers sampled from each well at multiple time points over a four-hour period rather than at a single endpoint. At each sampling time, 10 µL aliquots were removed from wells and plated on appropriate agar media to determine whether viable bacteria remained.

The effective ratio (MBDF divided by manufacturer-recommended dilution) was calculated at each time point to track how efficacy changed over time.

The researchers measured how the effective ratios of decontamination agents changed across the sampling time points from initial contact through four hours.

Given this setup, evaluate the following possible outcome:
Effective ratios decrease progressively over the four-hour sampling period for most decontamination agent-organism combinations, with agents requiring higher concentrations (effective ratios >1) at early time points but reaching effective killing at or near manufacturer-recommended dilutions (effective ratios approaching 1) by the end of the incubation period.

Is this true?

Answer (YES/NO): NO